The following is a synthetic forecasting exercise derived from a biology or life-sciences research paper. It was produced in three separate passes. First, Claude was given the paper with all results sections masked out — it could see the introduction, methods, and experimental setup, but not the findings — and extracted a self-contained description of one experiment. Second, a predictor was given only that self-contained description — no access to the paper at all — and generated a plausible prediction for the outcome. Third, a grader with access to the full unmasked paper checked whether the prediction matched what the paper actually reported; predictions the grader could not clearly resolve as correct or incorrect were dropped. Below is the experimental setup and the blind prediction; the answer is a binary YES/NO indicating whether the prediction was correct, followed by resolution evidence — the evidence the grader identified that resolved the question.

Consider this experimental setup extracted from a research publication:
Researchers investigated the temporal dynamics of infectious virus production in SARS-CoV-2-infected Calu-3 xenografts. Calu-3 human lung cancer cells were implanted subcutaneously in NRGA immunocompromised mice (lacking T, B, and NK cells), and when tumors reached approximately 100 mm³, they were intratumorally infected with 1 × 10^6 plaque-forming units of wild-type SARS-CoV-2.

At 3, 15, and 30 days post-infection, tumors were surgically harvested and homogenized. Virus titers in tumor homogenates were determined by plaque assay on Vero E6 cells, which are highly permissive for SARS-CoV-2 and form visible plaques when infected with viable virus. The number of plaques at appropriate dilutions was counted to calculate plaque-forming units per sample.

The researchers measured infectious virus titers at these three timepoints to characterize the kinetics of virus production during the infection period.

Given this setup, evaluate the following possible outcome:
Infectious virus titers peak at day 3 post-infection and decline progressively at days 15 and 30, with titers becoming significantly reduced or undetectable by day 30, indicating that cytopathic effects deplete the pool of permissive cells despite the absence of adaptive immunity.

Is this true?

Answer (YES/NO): NO